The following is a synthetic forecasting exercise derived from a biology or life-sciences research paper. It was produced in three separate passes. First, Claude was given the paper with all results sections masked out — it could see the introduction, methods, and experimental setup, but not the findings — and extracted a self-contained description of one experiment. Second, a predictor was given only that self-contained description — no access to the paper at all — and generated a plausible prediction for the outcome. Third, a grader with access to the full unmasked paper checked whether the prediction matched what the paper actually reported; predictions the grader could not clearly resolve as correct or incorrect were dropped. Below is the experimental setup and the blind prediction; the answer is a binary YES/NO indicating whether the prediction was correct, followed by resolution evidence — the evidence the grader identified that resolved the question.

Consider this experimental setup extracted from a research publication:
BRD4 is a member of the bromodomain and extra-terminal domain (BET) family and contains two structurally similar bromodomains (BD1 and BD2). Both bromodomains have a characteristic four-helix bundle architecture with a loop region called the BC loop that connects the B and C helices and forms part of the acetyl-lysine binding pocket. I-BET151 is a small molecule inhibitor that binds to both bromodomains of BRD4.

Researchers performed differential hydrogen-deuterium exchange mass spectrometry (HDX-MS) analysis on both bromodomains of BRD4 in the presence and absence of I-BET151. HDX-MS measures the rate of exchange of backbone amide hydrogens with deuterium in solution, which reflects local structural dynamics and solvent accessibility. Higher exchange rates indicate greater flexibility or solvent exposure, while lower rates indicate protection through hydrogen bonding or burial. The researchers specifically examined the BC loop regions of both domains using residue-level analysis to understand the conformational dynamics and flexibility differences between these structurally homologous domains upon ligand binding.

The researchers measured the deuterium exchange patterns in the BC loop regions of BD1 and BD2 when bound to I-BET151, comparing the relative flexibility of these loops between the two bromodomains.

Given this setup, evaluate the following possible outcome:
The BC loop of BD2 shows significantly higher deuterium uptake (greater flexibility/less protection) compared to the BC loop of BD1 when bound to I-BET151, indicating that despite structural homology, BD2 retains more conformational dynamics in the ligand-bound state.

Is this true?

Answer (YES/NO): NO